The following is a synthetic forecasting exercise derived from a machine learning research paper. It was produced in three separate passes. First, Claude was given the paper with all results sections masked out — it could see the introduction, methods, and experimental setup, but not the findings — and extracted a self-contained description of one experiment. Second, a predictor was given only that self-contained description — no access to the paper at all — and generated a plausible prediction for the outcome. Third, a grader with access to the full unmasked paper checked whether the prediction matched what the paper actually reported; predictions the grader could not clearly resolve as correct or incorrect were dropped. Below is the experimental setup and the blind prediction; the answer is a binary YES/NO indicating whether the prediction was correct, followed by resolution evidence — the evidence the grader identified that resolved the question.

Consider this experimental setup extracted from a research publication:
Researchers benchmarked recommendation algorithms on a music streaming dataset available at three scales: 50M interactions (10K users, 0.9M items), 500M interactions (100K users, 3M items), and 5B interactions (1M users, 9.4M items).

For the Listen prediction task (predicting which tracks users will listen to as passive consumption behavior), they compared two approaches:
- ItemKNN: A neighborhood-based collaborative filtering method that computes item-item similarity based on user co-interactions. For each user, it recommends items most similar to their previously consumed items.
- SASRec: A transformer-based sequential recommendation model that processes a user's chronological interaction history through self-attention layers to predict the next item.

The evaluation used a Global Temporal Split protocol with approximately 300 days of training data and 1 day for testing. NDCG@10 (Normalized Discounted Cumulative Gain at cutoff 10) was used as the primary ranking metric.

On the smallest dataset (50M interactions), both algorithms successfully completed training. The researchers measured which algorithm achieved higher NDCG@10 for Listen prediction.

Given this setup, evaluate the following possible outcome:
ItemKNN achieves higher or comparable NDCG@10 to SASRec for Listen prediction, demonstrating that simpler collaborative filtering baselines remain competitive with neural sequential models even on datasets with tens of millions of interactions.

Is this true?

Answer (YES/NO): YES